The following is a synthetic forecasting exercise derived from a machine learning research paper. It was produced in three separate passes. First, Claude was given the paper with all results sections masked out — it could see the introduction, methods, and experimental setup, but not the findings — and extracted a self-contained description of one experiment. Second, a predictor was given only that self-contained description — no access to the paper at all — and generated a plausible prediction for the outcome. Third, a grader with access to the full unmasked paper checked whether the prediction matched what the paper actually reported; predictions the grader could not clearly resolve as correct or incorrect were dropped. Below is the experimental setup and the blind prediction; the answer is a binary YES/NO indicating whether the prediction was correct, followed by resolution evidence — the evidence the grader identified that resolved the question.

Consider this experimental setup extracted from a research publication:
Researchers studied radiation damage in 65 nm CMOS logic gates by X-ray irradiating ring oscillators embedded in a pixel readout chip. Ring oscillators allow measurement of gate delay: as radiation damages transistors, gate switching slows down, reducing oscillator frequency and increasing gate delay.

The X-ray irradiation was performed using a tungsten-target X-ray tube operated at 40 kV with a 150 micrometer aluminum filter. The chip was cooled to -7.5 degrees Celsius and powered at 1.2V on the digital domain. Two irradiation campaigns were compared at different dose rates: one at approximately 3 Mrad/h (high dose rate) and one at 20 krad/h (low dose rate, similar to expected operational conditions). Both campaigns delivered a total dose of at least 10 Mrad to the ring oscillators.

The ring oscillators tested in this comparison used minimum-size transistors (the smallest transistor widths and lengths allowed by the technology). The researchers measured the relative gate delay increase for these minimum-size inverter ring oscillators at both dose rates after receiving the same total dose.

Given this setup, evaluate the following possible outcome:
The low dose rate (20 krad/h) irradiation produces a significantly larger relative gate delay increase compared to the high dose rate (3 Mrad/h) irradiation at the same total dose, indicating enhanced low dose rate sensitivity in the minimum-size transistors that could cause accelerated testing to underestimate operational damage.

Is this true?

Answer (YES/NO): YES